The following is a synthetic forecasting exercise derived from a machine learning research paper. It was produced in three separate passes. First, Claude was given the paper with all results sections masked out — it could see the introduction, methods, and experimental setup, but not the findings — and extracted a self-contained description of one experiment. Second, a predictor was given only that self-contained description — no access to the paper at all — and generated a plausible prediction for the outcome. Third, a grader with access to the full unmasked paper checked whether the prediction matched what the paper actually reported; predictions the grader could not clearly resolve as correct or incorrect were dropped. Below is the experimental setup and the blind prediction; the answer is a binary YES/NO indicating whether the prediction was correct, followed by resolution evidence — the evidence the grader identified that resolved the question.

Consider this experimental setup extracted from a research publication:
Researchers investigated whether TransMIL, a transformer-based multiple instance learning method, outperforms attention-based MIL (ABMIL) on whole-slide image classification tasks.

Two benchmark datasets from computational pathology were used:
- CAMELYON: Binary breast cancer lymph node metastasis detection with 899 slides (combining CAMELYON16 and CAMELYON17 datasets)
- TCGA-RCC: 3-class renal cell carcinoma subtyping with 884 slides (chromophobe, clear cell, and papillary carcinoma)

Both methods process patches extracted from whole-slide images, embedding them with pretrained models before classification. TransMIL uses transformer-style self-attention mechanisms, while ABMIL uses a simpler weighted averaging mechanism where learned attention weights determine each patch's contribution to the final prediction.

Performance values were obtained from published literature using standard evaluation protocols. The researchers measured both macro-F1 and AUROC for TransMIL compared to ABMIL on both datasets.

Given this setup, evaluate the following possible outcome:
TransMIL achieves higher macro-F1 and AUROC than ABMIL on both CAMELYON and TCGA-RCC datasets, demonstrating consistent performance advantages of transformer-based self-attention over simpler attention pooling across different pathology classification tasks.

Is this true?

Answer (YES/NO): NO